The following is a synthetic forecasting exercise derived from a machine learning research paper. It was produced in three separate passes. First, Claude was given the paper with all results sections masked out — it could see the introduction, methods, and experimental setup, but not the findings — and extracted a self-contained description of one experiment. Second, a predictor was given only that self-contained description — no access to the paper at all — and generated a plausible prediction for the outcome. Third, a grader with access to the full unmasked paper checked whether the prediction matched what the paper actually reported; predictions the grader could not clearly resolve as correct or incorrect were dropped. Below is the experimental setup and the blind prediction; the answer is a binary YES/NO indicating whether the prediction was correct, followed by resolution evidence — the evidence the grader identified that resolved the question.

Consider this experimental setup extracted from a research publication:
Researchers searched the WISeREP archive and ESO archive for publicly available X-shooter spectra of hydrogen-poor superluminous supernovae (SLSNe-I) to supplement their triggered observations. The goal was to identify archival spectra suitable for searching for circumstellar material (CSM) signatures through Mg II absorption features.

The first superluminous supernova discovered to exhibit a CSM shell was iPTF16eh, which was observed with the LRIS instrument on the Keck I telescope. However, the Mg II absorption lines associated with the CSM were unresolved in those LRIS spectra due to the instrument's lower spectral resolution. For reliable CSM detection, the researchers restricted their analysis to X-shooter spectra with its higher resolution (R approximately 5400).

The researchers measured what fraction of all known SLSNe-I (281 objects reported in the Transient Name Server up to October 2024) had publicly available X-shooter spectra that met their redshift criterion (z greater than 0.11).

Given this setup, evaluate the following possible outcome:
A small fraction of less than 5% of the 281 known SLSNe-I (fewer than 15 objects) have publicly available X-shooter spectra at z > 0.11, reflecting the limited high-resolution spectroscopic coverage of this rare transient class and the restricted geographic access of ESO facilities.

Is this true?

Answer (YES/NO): NO